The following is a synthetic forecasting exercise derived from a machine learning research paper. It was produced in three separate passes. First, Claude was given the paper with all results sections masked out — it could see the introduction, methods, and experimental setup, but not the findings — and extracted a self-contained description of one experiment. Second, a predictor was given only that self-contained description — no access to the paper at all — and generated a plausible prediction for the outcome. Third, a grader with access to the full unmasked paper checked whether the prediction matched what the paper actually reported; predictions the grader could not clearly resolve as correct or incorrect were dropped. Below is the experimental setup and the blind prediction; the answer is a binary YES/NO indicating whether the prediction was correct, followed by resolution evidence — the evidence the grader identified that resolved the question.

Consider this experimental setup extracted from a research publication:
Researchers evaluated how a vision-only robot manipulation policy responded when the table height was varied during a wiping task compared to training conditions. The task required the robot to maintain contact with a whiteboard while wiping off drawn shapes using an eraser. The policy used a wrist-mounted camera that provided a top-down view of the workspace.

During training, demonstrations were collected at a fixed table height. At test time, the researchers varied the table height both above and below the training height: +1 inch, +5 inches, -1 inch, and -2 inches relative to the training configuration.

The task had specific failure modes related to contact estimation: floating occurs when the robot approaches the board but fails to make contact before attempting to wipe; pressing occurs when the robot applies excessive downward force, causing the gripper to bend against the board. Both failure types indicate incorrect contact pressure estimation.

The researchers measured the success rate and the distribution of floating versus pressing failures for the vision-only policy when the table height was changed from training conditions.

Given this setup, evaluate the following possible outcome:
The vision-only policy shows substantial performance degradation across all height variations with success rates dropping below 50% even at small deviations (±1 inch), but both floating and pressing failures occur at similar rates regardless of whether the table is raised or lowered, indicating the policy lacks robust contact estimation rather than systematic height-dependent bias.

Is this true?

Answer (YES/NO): NO